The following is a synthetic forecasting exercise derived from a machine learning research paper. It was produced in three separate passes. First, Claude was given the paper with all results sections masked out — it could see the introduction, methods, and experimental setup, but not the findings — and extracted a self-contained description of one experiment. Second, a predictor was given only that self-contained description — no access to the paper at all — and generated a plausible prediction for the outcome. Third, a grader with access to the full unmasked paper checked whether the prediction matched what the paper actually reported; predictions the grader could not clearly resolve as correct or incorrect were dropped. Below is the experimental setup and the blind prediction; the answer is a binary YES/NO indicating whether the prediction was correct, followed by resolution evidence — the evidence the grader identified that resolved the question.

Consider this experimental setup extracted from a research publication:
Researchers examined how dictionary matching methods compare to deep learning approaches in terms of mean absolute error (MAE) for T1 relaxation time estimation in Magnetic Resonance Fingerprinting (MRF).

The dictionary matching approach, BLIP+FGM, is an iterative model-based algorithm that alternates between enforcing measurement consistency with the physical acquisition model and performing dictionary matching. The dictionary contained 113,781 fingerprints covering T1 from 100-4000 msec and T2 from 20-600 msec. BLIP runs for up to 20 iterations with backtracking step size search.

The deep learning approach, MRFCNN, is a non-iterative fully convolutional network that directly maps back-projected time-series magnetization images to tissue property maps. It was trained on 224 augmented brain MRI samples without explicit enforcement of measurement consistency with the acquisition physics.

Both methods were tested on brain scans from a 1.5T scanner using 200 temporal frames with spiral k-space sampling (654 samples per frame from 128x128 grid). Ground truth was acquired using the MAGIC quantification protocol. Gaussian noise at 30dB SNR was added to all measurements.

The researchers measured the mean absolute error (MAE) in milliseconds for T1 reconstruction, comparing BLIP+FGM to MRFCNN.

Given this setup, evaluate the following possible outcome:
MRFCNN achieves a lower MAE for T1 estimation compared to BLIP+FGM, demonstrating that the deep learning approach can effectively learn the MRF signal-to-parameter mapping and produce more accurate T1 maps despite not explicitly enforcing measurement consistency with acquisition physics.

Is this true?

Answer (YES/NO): YES